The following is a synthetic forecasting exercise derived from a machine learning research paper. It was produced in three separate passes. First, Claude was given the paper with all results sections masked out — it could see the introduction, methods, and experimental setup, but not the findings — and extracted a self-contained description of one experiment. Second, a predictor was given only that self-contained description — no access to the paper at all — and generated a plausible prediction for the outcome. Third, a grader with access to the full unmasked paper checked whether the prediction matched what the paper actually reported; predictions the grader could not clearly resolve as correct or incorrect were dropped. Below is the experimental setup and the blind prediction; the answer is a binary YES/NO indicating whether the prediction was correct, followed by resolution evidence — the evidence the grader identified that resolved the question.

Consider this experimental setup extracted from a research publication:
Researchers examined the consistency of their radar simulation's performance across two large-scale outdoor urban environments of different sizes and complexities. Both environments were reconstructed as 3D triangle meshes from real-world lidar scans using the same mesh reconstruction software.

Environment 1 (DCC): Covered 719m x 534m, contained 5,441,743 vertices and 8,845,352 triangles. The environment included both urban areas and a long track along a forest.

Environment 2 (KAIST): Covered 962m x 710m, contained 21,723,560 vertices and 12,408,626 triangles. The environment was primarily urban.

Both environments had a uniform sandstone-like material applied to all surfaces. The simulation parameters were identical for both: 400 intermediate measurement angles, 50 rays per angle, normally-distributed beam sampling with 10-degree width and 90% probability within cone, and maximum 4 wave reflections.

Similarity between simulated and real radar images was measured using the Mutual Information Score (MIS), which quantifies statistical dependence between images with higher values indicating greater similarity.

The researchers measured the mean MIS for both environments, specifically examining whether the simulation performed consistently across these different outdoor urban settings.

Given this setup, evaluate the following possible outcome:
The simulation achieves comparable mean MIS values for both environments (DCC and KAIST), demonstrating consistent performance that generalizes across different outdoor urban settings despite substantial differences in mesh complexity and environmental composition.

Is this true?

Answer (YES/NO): NO